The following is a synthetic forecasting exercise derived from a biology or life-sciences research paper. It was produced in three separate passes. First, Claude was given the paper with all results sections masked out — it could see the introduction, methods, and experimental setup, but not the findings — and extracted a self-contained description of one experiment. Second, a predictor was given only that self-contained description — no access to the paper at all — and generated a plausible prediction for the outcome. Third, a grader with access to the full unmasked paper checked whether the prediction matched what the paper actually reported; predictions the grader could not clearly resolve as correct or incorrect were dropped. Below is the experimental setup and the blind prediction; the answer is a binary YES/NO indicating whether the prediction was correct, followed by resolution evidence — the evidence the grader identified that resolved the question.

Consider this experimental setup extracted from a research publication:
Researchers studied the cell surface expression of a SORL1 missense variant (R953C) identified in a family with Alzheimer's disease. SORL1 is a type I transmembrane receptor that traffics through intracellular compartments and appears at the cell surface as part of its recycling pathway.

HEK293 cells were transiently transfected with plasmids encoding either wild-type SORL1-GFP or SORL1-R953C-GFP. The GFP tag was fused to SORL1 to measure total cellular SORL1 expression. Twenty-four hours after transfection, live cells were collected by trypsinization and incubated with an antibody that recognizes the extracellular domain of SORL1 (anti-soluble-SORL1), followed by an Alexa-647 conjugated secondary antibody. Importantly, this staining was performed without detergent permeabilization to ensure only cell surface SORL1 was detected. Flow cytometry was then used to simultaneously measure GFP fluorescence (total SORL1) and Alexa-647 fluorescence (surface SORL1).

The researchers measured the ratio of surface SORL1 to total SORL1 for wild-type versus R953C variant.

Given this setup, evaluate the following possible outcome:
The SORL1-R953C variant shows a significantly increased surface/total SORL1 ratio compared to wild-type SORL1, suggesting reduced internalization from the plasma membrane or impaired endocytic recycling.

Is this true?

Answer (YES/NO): NO